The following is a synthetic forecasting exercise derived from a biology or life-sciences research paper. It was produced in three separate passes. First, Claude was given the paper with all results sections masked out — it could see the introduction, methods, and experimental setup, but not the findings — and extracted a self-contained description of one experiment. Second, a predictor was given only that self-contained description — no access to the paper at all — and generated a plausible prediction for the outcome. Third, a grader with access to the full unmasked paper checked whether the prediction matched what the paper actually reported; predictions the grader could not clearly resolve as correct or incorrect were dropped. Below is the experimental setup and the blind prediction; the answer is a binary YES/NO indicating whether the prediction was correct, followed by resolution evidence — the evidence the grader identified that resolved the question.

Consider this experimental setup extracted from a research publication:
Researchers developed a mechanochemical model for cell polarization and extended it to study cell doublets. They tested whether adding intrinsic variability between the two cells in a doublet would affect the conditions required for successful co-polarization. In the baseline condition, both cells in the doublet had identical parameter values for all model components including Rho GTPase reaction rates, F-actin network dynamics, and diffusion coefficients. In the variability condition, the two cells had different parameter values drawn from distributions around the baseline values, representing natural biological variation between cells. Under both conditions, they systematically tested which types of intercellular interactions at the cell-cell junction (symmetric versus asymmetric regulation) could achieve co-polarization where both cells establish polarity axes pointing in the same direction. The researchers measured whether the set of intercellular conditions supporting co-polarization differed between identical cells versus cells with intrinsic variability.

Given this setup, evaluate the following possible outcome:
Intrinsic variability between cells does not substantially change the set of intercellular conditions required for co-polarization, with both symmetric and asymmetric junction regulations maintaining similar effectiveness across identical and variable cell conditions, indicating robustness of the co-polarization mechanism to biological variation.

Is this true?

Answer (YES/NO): NO